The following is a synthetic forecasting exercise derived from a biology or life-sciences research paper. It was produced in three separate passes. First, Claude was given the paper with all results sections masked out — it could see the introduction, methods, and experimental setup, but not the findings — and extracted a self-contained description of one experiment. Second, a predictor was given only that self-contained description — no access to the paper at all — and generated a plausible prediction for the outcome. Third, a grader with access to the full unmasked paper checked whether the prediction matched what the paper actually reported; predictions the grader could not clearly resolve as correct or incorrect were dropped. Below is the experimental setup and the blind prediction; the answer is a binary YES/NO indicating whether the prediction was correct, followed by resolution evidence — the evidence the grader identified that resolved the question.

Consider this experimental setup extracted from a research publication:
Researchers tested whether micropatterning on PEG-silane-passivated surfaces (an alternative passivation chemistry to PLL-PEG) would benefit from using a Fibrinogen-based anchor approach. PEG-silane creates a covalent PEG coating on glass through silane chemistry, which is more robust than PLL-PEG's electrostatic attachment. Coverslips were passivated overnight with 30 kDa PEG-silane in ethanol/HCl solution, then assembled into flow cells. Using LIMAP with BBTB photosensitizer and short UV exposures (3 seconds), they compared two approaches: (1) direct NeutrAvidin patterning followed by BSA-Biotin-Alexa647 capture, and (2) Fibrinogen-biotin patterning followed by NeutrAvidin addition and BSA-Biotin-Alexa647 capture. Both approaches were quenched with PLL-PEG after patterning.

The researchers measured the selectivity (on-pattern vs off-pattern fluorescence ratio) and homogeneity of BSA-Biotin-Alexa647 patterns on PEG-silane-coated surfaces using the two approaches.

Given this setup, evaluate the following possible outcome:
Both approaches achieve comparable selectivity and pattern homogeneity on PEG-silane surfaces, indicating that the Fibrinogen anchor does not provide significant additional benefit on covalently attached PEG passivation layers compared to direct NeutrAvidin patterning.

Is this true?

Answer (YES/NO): NO